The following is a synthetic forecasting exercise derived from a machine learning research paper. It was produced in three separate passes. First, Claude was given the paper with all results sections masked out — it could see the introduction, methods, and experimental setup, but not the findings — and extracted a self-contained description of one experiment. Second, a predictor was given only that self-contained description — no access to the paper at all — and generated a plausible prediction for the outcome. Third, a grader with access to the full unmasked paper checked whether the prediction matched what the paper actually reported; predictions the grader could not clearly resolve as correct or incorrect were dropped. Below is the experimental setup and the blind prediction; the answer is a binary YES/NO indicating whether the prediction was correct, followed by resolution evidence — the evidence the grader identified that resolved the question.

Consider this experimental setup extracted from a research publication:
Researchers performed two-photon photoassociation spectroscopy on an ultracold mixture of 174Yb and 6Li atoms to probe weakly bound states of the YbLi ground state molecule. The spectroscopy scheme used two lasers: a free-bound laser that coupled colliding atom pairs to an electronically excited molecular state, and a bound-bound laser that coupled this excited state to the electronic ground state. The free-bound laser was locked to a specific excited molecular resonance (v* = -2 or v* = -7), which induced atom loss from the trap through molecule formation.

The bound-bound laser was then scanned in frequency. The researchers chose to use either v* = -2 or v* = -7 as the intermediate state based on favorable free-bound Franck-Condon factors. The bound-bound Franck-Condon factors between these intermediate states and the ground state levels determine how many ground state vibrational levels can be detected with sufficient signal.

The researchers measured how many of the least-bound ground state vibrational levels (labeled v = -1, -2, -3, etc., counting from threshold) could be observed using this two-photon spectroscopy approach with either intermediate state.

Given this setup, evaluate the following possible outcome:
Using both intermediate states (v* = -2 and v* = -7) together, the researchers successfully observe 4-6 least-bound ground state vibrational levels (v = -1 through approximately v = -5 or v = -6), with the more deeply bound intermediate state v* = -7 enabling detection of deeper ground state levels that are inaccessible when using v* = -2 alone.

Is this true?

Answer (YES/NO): NO